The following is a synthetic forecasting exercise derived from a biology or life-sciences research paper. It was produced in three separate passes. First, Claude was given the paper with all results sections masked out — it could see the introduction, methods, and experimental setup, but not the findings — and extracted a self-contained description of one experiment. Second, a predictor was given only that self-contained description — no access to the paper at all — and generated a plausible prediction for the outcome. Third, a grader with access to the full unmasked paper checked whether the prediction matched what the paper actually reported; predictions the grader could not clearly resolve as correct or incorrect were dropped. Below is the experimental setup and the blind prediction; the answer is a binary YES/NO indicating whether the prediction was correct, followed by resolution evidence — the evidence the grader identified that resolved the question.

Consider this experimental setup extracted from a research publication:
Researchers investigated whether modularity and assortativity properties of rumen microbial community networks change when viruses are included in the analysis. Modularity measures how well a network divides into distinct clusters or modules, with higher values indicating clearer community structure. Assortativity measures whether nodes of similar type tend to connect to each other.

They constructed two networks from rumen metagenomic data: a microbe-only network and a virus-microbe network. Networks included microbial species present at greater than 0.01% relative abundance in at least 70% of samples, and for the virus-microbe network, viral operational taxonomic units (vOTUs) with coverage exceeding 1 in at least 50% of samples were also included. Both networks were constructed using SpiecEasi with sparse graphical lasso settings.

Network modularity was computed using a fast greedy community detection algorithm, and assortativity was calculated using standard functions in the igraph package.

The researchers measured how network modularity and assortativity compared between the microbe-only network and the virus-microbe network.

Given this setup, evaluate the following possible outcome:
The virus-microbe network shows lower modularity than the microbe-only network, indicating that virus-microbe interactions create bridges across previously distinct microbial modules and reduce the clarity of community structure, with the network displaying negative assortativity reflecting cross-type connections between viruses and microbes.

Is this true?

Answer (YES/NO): NO